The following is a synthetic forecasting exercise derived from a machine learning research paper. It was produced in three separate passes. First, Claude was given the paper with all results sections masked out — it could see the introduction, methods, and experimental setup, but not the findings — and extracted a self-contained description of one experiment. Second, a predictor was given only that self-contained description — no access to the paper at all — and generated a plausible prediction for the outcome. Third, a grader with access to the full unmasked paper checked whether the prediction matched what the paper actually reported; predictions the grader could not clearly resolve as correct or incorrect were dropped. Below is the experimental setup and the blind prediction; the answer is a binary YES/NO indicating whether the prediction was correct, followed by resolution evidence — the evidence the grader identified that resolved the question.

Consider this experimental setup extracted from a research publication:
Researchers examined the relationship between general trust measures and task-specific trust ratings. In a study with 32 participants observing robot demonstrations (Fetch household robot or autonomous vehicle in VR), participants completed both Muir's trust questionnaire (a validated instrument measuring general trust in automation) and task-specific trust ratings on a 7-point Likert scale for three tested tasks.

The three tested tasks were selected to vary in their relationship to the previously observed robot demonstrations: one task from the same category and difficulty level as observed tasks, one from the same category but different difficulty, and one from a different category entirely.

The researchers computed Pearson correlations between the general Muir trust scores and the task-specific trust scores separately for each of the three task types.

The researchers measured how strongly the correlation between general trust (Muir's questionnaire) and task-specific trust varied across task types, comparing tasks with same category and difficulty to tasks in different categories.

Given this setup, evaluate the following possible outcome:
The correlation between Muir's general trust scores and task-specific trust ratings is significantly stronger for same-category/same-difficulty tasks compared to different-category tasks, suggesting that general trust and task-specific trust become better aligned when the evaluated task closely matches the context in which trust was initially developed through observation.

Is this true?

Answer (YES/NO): YES